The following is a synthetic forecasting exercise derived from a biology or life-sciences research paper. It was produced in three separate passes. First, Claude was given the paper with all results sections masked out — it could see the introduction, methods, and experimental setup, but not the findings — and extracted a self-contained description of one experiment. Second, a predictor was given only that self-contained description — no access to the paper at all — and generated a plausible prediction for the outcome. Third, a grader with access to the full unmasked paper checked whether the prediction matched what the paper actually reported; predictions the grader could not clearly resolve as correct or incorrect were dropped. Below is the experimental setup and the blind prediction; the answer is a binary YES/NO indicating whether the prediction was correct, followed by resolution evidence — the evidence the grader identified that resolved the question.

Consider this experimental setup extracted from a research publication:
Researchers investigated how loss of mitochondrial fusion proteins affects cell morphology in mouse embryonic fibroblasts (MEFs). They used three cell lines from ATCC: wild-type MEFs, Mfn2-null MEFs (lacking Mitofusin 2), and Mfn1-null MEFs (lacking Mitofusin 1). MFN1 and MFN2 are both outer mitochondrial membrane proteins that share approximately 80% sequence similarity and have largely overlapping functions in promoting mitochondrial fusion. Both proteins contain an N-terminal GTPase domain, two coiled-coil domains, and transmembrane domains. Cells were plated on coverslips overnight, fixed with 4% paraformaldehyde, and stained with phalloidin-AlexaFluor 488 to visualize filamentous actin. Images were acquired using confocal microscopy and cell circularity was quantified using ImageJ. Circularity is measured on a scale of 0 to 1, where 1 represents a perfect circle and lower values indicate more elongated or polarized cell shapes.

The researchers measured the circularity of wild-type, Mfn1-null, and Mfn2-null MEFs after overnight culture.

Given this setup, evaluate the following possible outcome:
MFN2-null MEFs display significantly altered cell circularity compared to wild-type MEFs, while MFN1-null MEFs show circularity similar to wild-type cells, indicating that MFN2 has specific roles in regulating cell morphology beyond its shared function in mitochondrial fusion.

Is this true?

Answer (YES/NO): YES